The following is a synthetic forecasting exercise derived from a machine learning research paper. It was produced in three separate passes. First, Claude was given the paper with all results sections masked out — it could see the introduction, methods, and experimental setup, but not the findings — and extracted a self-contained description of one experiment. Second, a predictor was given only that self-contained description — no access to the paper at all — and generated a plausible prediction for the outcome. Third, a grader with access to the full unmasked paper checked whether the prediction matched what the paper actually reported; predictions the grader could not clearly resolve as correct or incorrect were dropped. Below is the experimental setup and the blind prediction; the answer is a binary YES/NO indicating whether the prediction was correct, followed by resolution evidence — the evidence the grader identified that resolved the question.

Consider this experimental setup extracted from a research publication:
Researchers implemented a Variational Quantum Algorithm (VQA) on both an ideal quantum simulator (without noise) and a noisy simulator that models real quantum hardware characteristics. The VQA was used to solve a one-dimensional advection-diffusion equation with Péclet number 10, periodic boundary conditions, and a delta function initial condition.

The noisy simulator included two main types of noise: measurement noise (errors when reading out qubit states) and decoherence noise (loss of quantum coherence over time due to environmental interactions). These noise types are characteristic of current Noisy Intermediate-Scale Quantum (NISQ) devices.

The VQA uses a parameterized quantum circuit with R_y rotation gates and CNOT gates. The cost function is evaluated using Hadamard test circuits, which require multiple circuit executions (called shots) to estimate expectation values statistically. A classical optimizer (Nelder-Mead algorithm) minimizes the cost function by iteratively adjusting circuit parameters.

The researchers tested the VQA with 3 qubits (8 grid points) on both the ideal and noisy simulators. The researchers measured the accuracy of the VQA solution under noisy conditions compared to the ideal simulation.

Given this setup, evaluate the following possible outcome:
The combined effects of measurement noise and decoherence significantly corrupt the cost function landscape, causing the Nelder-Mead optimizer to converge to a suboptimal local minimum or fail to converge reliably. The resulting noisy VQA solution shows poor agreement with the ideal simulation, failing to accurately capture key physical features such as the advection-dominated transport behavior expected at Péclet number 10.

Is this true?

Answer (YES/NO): NO